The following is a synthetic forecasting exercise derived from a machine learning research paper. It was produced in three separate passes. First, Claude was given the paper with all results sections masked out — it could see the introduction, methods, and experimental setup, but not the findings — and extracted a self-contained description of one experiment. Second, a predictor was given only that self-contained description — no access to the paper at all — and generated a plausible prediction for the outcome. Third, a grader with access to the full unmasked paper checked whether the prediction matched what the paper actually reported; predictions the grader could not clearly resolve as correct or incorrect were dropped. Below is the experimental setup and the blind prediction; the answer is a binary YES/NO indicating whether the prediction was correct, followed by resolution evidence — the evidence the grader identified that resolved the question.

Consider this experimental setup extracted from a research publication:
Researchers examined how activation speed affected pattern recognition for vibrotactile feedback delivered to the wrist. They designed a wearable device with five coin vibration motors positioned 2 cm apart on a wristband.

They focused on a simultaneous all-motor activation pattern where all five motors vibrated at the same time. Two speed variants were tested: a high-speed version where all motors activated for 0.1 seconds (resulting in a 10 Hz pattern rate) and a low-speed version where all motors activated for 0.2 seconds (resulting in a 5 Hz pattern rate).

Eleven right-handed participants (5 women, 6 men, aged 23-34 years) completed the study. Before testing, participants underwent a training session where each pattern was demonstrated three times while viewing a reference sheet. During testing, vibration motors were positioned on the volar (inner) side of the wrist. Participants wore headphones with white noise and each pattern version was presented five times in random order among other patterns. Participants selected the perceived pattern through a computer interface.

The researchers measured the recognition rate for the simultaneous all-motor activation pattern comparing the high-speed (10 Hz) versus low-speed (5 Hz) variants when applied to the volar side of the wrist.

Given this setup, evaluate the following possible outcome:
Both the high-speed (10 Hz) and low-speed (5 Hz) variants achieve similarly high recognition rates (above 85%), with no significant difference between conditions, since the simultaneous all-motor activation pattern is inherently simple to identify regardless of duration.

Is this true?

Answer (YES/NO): NO